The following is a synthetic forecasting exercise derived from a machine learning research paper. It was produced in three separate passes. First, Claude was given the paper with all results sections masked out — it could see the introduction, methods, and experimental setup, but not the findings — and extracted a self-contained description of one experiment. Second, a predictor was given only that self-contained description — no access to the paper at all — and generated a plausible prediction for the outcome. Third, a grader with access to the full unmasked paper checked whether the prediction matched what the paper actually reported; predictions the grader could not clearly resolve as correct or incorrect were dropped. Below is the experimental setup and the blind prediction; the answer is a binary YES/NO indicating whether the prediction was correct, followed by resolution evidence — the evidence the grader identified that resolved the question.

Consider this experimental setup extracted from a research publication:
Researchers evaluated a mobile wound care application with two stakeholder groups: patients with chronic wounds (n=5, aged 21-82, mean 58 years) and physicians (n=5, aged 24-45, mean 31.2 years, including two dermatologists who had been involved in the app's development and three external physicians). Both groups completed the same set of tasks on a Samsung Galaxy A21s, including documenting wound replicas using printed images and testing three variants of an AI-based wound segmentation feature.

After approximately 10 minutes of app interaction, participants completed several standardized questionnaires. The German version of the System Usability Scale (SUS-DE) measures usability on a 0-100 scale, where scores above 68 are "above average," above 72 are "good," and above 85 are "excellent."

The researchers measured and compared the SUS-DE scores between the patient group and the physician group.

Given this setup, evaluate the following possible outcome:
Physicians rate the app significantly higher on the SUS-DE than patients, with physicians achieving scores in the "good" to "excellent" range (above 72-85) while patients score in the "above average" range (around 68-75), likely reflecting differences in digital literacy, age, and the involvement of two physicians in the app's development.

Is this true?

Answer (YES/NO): NO